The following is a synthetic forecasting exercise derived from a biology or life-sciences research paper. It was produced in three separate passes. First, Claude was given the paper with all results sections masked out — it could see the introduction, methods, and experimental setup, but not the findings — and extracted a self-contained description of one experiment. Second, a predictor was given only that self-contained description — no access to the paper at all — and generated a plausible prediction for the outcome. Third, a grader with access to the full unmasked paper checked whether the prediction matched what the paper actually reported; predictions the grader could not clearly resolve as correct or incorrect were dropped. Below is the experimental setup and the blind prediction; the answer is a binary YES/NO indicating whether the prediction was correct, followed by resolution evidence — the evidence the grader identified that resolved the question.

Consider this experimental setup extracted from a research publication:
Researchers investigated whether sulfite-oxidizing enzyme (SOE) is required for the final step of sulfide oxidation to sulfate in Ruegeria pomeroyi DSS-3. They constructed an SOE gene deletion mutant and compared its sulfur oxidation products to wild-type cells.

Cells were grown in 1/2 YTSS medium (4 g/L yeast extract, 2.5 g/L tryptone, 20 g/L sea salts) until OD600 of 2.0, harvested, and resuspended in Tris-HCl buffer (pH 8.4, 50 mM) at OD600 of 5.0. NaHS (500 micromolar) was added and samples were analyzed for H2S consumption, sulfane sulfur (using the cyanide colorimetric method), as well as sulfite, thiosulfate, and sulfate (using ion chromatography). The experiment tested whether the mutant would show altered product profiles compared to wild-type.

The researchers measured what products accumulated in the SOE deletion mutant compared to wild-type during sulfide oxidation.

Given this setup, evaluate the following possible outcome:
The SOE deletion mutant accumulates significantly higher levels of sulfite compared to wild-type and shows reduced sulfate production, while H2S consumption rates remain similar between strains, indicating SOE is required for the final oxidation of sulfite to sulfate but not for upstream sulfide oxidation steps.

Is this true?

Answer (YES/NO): NO